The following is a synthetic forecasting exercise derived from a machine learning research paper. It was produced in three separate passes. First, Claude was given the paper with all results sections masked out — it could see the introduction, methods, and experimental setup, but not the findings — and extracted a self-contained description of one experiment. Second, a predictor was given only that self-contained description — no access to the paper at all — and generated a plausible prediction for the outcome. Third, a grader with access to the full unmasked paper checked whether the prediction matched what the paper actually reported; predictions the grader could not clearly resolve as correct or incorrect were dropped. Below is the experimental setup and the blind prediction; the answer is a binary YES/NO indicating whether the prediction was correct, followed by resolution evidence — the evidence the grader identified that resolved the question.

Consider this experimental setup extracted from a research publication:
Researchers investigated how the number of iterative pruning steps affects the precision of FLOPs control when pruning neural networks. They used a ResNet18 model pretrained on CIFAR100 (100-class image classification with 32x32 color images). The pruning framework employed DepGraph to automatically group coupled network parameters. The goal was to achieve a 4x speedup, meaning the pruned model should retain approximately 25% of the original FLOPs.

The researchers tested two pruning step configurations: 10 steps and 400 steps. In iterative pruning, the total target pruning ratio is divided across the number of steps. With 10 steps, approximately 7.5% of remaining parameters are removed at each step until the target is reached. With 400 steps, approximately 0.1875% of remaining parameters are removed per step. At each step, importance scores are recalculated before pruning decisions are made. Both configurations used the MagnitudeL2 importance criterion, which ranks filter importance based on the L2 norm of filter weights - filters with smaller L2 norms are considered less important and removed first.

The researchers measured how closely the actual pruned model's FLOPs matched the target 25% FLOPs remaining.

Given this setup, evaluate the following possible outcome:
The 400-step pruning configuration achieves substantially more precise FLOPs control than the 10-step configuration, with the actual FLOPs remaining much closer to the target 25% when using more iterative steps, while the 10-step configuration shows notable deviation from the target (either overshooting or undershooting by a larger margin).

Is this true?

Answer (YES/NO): YES